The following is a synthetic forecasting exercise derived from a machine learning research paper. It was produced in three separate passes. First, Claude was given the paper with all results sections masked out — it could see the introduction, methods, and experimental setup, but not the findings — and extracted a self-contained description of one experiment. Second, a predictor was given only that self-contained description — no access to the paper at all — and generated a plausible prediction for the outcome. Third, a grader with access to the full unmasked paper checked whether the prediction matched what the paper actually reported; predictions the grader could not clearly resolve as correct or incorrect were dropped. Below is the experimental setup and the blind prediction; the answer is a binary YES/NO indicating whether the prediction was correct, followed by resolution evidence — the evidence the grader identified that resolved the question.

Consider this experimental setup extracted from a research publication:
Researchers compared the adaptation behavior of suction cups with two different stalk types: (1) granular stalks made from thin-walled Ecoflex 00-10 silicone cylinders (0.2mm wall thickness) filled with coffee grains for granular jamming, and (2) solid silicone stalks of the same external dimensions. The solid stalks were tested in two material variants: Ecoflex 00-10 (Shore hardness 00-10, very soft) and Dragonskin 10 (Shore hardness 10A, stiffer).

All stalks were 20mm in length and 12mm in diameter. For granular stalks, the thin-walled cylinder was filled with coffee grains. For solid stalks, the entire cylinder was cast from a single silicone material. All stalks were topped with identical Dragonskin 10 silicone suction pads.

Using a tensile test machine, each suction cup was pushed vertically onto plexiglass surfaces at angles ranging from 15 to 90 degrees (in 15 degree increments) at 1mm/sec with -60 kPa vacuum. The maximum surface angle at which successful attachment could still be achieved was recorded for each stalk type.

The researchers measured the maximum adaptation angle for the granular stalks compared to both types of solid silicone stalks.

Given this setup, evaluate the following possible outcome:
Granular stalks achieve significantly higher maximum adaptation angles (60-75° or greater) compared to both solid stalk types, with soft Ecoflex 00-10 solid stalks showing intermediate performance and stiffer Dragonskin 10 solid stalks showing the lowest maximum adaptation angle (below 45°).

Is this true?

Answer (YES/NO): NO